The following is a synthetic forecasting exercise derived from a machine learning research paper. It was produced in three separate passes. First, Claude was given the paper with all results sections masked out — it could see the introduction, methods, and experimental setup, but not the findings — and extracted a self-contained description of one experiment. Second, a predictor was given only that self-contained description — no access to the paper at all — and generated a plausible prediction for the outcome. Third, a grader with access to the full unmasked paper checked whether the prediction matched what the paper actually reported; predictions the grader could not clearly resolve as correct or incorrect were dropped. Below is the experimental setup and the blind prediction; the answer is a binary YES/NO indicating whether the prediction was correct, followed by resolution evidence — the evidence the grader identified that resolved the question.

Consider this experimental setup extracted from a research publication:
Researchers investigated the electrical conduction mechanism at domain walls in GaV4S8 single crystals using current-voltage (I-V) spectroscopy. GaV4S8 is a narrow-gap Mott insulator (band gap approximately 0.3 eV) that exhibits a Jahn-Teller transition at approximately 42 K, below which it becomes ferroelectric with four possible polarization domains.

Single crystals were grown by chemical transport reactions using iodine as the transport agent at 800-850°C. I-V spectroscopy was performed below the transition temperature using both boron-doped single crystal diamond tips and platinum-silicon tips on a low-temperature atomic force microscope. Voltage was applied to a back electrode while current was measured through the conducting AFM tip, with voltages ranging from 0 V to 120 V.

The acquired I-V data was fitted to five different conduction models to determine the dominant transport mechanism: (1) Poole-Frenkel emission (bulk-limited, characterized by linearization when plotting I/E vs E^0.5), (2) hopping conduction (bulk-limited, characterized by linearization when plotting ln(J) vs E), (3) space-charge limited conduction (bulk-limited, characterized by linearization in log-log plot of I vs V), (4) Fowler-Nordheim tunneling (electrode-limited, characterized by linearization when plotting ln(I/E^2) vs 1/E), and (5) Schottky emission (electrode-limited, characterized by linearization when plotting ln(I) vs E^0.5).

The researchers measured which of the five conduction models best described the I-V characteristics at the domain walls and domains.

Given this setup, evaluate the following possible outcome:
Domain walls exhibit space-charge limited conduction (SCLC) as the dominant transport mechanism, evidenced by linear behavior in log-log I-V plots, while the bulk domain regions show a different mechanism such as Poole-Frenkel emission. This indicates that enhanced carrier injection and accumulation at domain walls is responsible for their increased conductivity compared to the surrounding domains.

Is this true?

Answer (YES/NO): NO